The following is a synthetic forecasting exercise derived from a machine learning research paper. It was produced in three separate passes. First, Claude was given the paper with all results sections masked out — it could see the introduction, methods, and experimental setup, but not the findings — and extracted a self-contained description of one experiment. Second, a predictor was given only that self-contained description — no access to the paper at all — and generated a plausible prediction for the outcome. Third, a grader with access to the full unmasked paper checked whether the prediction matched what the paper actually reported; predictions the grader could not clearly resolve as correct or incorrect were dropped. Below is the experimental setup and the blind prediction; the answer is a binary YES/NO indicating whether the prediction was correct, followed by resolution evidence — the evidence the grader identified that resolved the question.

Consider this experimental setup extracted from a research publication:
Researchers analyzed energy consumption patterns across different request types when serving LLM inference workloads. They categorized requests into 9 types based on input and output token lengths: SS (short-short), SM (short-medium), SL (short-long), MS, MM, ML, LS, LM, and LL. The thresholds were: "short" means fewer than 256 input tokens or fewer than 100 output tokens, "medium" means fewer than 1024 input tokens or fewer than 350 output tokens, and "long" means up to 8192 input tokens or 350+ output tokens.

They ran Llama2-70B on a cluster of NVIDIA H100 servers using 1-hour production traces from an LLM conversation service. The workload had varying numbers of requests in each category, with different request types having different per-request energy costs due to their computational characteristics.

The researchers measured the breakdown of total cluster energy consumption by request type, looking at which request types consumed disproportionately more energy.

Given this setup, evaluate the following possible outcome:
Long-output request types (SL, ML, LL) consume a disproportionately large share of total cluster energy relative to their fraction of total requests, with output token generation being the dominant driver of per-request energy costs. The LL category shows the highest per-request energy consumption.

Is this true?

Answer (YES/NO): NO